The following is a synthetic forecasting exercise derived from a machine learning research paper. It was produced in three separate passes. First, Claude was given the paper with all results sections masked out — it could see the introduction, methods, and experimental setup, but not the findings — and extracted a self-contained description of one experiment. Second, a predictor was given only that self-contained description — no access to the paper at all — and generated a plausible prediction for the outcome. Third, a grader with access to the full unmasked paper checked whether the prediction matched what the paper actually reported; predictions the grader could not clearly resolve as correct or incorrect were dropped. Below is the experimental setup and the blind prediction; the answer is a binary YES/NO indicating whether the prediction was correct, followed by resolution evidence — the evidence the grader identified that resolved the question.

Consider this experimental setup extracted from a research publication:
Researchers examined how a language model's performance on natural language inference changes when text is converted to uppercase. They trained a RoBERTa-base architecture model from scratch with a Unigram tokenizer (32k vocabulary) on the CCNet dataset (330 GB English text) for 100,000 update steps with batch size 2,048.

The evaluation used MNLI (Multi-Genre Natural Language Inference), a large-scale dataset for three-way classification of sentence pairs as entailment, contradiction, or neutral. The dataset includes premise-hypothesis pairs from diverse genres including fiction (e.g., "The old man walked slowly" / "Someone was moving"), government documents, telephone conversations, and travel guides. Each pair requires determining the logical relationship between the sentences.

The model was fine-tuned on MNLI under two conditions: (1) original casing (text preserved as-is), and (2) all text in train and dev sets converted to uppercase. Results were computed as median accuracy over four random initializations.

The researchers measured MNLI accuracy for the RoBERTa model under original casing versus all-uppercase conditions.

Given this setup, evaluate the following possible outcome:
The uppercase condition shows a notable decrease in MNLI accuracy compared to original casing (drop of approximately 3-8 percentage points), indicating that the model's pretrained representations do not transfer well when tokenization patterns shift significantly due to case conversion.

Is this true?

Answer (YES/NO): YES